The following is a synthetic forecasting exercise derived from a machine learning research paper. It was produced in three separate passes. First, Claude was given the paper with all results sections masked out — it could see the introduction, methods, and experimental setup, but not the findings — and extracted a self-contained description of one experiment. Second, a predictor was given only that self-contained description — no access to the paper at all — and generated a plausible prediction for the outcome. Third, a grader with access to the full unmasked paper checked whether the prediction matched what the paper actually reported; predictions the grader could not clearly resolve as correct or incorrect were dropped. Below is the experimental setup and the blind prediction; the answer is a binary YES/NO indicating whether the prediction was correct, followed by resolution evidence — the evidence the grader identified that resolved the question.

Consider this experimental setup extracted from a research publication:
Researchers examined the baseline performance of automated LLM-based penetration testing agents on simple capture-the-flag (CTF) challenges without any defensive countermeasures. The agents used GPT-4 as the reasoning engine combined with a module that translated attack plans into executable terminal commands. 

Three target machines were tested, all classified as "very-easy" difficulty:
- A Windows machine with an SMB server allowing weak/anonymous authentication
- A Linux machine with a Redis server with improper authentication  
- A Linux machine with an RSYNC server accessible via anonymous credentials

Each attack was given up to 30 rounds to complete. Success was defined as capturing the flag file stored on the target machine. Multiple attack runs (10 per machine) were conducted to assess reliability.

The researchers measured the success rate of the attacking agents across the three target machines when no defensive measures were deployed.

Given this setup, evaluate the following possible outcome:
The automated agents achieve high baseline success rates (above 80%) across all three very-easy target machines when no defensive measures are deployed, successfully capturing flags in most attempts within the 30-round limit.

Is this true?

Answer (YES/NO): YES